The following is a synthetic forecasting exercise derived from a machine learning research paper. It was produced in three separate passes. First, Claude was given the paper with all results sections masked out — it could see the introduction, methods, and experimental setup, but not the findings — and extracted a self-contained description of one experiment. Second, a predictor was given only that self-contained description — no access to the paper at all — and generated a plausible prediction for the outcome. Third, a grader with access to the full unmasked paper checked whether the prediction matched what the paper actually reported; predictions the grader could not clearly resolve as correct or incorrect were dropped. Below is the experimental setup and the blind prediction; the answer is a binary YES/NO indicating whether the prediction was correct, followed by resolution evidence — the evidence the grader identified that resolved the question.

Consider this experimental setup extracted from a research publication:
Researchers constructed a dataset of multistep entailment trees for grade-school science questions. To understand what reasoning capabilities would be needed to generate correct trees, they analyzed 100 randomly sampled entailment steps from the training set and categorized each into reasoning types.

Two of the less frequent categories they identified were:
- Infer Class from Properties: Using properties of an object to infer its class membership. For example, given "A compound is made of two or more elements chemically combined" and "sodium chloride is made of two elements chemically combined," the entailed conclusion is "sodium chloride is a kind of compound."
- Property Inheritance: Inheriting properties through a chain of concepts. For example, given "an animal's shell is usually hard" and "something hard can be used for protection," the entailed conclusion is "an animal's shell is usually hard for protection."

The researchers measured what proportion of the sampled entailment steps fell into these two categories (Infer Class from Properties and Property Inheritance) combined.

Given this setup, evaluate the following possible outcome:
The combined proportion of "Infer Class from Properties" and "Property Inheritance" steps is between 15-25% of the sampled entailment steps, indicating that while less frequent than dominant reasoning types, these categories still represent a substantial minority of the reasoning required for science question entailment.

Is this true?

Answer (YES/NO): NO